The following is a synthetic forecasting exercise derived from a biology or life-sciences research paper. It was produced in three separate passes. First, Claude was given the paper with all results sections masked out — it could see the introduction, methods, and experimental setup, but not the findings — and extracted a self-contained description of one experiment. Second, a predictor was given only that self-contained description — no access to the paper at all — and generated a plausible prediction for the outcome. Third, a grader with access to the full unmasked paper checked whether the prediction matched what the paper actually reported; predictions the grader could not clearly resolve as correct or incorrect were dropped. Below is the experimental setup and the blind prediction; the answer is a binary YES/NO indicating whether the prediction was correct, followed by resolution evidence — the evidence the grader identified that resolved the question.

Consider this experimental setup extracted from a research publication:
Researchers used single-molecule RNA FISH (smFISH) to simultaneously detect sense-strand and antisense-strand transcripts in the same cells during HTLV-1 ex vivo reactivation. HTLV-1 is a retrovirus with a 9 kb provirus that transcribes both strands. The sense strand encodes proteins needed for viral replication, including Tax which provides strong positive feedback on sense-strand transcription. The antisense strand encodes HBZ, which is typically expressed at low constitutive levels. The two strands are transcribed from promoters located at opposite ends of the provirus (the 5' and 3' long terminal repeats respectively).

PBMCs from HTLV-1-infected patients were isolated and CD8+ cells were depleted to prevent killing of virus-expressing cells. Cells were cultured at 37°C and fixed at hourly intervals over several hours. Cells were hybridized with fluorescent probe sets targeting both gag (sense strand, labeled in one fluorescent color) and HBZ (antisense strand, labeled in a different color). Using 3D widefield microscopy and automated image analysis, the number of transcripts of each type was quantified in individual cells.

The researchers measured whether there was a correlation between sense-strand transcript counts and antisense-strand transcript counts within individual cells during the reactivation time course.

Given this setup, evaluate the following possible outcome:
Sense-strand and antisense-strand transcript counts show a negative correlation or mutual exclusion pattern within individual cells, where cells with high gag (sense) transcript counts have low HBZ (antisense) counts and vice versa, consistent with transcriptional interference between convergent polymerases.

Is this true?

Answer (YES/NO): NO